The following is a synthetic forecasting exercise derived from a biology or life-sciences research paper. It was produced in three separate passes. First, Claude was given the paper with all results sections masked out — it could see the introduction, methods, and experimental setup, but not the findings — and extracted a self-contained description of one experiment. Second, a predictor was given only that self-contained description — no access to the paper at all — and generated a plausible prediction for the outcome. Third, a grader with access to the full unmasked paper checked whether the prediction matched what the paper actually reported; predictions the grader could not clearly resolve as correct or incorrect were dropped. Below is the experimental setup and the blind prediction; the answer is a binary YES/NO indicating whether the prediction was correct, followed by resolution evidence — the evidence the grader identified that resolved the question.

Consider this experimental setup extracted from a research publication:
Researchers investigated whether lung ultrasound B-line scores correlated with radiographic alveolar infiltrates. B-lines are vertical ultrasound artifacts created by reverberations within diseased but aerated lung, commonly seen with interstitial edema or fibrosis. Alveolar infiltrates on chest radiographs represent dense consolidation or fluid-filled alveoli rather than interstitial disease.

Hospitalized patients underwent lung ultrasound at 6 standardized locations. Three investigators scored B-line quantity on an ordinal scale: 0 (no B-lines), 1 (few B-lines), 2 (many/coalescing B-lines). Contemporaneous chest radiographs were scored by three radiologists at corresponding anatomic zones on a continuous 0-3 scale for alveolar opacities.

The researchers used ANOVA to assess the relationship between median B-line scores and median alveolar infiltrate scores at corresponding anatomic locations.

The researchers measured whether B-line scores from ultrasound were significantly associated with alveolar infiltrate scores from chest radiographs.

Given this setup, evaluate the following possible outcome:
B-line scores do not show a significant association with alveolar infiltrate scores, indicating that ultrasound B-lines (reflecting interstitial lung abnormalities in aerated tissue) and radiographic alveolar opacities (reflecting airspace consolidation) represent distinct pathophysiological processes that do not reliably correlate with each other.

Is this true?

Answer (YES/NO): YES